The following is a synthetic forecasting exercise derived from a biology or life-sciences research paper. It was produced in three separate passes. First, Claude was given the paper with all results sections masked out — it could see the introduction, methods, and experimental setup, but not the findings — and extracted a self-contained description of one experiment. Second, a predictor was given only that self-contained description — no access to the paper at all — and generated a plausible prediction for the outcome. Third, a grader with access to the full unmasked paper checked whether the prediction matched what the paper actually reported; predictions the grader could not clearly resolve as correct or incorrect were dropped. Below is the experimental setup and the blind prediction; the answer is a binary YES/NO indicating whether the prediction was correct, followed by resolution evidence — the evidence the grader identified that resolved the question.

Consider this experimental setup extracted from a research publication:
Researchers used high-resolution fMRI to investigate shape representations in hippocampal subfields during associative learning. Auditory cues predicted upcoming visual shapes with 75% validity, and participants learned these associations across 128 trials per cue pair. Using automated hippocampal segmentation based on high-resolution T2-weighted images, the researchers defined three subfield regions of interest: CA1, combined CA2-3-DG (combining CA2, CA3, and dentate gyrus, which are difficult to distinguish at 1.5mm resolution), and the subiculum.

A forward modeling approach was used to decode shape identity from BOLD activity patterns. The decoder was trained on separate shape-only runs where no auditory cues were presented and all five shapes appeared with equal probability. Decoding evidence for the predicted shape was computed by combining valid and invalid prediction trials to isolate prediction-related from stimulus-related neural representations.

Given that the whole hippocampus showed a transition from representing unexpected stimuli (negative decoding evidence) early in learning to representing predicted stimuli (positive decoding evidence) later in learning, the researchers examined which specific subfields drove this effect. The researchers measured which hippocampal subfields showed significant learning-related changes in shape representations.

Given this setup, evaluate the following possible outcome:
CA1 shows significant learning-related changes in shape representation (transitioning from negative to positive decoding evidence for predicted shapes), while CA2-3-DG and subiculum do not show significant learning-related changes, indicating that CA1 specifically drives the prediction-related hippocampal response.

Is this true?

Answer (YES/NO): NO